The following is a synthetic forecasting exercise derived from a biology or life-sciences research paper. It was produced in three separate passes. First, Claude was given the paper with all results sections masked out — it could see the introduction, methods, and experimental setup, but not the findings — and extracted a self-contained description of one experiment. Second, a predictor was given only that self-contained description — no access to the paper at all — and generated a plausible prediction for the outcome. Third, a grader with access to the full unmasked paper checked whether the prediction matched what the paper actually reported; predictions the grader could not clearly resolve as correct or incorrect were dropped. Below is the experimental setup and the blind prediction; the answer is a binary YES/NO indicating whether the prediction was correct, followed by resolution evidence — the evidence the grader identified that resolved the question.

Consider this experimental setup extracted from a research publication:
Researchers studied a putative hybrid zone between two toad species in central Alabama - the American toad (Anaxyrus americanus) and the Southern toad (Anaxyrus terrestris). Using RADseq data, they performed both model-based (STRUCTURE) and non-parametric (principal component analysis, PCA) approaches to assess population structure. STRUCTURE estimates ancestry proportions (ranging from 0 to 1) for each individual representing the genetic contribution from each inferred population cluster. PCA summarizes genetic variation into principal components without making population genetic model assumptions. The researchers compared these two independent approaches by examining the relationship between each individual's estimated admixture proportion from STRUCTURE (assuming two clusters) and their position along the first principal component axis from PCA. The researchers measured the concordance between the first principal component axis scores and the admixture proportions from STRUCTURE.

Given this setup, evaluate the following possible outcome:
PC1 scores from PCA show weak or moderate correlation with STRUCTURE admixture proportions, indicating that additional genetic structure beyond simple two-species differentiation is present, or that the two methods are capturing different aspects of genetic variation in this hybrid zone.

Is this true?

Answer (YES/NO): NO